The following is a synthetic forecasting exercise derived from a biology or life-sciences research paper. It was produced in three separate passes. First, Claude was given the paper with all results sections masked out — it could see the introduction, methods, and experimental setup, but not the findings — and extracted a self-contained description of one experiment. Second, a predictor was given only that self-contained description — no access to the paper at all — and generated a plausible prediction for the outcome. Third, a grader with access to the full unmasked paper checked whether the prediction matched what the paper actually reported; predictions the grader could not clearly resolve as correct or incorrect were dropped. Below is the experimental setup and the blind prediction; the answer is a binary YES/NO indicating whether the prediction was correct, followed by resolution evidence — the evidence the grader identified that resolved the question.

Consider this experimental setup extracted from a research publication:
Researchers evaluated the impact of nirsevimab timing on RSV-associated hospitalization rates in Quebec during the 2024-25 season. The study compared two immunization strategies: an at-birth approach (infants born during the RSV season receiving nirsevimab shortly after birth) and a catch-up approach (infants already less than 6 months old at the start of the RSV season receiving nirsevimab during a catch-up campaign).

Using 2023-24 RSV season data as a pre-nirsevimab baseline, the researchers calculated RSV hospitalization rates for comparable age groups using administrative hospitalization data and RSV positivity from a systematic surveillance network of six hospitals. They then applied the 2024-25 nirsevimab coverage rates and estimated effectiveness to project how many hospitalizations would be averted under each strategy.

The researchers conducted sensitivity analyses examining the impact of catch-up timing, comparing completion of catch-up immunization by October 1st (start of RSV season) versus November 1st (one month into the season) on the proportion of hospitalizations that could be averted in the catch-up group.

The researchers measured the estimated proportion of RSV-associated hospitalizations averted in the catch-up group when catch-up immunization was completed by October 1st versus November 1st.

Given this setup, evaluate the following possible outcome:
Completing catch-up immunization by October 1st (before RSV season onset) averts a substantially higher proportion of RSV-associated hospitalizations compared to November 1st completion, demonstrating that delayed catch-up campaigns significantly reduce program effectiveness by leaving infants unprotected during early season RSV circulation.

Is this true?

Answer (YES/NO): YES